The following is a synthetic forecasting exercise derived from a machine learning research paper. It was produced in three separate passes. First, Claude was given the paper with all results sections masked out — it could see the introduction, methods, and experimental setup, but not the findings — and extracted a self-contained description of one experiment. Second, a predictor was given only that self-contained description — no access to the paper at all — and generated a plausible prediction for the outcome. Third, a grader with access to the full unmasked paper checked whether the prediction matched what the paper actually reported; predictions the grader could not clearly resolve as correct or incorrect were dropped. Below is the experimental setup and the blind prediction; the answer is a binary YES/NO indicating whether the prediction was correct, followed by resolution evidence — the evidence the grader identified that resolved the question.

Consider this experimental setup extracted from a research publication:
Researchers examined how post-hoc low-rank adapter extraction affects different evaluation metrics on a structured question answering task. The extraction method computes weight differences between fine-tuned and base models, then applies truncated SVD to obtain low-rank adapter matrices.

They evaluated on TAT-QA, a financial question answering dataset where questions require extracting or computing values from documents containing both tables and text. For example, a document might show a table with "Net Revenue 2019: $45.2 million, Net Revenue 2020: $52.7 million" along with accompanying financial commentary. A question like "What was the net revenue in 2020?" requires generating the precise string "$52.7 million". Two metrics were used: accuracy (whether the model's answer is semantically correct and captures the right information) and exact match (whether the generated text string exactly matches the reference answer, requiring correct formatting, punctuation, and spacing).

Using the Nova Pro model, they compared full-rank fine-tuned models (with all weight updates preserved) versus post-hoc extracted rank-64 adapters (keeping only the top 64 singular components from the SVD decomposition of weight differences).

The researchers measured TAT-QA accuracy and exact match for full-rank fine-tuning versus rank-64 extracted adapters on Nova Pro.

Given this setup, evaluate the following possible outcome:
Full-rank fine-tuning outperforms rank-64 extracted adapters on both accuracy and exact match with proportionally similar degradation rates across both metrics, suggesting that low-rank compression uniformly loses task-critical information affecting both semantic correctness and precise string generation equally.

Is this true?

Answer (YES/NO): NO